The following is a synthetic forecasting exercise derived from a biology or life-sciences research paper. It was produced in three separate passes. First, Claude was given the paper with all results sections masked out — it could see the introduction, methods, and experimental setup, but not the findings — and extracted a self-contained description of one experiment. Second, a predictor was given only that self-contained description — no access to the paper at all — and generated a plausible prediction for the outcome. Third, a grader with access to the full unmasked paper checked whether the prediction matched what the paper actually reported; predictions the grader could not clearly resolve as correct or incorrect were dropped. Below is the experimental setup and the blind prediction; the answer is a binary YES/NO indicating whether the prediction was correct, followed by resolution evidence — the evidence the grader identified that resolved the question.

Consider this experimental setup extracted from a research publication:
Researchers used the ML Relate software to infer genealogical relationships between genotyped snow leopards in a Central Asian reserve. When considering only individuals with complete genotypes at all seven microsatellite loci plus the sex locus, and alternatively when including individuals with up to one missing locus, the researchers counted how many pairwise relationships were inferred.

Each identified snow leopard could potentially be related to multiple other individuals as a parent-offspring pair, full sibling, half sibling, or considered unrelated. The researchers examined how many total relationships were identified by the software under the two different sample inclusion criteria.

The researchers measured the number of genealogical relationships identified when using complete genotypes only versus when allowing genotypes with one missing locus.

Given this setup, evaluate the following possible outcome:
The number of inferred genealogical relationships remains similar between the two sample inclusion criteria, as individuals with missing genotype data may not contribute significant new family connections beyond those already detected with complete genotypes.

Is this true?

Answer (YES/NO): NO